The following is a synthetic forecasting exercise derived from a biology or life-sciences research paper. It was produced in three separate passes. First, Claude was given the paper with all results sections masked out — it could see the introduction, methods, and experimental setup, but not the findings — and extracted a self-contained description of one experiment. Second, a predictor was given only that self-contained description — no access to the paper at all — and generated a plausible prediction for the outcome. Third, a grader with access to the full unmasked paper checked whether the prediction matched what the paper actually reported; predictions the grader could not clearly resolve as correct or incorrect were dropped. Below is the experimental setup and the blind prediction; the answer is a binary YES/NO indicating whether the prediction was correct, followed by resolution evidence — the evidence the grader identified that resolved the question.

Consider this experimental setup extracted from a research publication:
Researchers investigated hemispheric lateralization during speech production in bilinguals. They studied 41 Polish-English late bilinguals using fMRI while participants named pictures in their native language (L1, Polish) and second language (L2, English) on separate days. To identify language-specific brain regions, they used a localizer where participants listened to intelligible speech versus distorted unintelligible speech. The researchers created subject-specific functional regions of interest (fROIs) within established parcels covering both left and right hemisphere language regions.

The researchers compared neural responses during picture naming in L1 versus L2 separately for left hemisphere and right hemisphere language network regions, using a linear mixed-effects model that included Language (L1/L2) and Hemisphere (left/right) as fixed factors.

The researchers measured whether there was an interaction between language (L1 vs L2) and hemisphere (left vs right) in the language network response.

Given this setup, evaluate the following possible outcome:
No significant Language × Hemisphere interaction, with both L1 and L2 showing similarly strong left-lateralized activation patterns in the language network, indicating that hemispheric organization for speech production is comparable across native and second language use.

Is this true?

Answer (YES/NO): NO